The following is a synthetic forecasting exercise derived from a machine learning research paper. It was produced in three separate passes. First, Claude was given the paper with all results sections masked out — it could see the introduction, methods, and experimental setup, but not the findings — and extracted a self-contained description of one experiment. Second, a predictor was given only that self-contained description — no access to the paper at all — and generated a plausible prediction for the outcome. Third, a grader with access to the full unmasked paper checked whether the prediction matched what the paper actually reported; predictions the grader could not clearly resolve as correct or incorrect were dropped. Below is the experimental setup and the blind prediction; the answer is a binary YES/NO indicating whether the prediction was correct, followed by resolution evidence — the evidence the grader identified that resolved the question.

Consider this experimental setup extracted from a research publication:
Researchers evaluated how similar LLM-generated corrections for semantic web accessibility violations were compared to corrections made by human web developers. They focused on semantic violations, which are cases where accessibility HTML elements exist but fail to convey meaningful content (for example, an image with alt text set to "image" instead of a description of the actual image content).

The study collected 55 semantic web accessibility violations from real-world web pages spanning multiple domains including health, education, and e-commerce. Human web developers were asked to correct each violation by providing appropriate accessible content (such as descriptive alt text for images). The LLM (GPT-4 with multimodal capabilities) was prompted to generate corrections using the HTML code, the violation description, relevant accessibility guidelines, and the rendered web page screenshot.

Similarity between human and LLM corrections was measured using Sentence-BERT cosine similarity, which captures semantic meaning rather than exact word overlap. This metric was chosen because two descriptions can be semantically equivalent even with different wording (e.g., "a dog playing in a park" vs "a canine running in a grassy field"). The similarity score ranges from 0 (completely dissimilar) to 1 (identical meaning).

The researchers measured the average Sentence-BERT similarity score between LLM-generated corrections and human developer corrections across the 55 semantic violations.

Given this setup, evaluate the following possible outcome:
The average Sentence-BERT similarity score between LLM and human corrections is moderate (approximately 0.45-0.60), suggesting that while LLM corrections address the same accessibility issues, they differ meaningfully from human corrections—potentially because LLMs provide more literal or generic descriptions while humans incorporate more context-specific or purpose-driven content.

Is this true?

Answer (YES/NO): NO